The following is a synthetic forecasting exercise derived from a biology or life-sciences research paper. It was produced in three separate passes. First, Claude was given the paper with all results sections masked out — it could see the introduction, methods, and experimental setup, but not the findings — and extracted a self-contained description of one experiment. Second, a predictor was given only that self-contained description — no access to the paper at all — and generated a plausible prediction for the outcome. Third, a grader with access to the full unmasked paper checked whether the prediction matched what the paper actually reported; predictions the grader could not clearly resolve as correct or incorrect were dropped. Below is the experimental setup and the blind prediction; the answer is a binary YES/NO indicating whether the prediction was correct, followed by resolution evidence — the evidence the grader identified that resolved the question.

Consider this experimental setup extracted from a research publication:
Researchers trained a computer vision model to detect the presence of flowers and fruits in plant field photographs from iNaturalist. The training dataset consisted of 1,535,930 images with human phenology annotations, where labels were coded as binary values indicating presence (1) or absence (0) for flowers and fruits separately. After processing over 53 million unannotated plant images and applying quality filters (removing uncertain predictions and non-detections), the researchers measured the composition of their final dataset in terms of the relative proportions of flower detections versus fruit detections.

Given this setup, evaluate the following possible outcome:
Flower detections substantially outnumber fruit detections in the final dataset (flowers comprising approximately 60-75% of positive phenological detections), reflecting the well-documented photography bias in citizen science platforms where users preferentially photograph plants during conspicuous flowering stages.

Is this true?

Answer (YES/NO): NO